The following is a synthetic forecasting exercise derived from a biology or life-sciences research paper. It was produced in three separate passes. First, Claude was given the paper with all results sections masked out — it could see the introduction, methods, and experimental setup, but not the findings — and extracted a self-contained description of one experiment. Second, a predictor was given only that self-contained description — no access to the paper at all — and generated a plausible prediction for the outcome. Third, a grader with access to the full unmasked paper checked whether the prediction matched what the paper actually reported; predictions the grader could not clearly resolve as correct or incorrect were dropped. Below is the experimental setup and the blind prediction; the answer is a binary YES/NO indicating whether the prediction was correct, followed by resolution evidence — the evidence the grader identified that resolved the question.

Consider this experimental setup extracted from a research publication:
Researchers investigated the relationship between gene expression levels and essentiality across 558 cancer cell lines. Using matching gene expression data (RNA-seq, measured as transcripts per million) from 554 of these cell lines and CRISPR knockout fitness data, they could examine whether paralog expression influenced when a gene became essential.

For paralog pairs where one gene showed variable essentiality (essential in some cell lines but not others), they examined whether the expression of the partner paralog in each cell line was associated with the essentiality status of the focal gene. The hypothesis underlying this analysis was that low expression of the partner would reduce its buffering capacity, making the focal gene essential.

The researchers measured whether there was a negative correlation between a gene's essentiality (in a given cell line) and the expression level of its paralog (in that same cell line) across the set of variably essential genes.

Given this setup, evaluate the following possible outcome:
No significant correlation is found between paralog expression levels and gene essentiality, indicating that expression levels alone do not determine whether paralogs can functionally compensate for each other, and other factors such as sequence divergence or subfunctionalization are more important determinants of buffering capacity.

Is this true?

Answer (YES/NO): NO